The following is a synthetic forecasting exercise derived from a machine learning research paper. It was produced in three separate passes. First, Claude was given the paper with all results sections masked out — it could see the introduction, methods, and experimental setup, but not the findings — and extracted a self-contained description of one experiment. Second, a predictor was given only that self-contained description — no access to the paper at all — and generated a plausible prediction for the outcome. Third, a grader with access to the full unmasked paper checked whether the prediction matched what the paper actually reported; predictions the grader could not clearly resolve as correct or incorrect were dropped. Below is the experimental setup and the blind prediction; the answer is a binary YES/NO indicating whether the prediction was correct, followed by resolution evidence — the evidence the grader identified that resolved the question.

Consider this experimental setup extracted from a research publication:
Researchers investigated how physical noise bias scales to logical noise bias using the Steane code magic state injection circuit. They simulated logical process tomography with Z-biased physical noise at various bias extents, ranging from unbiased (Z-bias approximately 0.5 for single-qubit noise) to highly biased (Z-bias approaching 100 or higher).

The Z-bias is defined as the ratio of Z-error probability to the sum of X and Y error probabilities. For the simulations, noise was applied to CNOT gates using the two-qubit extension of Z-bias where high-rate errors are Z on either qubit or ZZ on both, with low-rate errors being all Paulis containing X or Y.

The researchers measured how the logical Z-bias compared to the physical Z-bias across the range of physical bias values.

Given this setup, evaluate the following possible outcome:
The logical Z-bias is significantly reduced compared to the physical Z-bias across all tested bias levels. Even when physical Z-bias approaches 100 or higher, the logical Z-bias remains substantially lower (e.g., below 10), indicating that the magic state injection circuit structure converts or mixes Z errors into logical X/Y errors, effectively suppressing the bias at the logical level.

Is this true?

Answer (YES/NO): NO